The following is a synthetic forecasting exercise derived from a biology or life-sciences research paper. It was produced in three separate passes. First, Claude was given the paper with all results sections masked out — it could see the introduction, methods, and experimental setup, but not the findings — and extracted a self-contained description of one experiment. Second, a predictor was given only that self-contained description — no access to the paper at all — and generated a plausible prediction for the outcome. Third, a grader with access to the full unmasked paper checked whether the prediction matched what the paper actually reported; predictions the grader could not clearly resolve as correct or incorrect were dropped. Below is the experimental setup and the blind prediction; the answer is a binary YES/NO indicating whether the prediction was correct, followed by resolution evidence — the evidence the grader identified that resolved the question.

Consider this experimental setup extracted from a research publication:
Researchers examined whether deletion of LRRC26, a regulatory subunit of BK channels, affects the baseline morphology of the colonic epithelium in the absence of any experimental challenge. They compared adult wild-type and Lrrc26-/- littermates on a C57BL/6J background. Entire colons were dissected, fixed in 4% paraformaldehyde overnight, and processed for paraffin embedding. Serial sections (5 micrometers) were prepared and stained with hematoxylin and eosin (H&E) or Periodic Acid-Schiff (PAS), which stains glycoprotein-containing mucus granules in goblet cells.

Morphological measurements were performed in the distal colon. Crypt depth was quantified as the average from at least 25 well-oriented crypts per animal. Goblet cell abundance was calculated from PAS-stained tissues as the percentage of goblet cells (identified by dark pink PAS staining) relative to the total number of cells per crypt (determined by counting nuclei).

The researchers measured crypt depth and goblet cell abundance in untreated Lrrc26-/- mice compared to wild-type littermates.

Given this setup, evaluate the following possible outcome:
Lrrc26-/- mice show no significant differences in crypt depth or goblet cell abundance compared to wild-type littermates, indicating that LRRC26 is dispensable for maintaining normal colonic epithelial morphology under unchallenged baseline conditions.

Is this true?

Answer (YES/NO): YES